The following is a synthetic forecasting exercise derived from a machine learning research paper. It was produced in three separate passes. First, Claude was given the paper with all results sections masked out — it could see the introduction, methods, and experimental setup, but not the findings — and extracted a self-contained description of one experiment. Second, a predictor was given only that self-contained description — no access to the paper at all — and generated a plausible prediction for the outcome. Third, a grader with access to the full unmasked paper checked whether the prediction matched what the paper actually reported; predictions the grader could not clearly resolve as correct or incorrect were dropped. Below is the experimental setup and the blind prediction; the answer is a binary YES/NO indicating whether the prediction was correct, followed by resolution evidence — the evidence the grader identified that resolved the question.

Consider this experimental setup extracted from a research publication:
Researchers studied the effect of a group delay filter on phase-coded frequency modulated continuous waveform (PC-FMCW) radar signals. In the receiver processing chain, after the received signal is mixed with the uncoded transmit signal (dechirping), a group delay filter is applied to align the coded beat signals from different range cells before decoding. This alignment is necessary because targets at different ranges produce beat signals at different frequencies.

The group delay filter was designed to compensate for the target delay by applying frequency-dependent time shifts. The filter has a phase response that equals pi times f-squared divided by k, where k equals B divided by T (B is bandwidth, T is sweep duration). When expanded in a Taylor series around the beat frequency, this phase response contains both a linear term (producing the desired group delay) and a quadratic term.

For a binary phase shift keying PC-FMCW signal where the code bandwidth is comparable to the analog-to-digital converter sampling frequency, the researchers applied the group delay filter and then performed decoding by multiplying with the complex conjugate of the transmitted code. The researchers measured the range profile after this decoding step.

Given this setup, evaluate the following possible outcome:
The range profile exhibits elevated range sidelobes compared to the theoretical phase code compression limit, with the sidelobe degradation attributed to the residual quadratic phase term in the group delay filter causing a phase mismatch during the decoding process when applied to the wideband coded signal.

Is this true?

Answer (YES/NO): YES